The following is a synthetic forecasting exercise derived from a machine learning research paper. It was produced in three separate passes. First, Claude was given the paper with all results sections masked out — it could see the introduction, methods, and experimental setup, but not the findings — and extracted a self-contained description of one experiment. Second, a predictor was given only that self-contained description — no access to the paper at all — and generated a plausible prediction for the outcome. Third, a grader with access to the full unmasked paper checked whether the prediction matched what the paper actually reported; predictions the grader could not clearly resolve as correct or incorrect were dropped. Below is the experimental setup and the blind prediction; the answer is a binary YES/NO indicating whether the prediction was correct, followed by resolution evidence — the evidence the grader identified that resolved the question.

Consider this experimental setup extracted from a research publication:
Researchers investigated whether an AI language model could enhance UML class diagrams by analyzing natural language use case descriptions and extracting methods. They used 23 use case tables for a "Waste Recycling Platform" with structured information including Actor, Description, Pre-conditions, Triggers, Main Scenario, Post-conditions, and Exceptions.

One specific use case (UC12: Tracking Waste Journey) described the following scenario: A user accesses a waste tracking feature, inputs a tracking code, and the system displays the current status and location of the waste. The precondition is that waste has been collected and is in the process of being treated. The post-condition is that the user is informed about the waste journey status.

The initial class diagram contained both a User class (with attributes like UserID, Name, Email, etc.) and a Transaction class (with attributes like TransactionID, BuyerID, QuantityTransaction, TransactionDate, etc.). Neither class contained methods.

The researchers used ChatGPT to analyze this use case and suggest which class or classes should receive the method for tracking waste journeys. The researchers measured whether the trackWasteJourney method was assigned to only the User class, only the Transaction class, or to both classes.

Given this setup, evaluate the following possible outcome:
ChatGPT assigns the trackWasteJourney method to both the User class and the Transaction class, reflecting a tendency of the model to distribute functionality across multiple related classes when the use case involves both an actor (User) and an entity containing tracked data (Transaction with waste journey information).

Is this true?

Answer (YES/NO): YES